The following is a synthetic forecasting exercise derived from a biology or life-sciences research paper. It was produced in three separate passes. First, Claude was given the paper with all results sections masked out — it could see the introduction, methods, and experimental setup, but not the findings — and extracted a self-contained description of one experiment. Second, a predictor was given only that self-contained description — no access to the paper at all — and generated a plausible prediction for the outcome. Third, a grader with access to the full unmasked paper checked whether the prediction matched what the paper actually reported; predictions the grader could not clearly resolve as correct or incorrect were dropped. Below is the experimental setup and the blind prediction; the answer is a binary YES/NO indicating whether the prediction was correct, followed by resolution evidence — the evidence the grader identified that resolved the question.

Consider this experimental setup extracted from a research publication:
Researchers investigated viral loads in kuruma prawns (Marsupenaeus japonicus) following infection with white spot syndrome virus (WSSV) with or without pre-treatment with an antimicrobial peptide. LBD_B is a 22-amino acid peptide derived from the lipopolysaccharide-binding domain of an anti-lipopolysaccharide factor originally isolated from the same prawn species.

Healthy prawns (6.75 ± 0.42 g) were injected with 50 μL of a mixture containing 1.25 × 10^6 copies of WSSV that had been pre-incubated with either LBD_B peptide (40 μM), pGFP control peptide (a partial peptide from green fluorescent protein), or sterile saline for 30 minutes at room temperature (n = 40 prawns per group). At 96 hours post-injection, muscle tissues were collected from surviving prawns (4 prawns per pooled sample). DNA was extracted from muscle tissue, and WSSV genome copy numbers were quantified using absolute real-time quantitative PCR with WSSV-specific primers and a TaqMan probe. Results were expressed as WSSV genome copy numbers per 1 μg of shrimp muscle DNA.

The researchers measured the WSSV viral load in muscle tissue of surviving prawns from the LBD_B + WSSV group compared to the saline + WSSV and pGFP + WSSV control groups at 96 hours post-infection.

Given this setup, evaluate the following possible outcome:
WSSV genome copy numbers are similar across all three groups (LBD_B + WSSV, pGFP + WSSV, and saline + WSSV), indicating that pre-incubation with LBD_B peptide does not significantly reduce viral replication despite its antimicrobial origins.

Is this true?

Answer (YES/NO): NO